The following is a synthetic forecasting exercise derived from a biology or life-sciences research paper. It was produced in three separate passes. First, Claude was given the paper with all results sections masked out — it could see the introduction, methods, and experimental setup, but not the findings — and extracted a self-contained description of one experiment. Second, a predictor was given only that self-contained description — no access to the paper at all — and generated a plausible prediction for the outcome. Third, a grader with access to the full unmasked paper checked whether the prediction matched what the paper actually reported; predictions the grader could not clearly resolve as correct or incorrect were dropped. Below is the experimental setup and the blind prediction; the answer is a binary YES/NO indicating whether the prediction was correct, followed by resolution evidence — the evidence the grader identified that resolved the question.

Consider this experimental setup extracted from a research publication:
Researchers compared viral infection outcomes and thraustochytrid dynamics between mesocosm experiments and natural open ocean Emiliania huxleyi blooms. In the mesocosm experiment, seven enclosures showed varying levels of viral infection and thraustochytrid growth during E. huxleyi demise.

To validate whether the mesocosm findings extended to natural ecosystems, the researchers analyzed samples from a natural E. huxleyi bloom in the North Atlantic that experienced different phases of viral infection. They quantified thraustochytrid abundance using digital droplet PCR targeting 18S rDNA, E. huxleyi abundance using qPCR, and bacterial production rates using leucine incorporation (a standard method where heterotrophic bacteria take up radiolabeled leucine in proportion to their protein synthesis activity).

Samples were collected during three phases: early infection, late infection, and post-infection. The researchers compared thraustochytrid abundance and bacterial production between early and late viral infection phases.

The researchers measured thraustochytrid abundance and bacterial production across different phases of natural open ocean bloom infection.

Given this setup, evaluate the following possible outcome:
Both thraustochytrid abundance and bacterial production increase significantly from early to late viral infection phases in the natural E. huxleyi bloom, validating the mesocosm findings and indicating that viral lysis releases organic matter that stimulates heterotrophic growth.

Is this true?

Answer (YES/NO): NO